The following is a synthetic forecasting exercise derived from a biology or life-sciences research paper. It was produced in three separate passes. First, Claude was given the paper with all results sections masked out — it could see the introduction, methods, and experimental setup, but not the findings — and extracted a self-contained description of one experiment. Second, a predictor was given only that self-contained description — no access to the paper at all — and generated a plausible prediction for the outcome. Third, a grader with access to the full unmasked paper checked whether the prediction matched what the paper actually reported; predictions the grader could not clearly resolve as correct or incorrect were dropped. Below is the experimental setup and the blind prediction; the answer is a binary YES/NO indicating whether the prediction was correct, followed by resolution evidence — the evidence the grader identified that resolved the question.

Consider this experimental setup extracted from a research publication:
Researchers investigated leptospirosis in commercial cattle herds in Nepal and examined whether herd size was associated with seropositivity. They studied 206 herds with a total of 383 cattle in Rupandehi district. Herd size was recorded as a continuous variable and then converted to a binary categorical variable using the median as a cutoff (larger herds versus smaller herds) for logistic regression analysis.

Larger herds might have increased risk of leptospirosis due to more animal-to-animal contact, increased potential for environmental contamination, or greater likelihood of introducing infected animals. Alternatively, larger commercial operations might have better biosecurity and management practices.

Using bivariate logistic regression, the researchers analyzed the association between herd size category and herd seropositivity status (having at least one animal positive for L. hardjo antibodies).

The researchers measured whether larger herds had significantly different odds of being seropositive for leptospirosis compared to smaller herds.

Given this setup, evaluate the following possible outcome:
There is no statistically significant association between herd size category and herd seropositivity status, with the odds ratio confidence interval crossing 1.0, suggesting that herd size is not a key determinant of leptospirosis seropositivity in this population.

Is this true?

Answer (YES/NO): NO